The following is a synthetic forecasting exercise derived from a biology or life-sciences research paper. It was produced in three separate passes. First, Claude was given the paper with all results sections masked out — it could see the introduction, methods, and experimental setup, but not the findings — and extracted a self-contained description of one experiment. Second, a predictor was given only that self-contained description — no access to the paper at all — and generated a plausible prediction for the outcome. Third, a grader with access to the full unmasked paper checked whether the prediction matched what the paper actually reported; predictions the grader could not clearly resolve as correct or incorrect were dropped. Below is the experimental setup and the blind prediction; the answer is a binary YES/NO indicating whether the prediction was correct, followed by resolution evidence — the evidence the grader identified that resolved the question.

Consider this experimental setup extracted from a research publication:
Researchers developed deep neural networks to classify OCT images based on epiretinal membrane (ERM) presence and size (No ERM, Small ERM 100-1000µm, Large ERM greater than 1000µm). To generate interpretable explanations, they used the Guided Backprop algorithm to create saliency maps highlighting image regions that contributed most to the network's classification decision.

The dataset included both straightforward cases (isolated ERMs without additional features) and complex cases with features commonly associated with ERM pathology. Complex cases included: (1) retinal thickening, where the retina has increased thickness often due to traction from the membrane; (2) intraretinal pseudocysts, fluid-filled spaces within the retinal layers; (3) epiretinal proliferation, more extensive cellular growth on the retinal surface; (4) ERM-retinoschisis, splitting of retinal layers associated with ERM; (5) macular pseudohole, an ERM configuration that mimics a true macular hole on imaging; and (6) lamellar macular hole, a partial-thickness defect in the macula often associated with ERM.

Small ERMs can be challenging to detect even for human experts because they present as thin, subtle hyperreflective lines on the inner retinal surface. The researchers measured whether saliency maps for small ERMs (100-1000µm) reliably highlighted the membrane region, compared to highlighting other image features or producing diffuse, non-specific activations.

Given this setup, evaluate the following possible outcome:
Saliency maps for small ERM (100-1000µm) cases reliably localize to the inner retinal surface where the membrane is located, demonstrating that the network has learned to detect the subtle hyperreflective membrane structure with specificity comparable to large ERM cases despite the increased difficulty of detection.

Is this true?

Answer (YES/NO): YES